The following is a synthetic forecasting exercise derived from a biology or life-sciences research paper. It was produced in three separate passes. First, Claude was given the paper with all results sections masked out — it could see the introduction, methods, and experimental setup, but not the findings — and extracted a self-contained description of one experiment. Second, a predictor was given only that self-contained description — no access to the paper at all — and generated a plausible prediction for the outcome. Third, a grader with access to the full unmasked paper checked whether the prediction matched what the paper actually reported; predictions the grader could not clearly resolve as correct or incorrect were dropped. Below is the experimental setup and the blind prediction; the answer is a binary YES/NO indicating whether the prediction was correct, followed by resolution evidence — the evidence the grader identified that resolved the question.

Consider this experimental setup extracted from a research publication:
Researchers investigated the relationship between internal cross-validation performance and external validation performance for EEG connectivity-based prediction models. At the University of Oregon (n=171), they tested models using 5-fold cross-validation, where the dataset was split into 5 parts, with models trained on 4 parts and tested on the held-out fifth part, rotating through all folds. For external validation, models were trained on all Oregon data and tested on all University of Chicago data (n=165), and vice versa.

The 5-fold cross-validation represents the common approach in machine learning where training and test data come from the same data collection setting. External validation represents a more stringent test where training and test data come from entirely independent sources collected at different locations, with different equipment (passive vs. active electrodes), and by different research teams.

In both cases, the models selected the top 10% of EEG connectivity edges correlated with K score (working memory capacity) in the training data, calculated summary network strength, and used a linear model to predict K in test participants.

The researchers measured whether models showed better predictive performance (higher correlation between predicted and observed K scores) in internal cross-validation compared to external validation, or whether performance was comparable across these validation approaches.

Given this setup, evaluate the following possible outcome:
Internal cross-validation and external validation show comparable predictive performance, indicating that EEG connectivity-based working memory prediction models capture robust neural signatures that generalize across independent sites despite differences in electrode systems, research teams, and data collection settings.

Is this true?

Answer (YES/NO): YES